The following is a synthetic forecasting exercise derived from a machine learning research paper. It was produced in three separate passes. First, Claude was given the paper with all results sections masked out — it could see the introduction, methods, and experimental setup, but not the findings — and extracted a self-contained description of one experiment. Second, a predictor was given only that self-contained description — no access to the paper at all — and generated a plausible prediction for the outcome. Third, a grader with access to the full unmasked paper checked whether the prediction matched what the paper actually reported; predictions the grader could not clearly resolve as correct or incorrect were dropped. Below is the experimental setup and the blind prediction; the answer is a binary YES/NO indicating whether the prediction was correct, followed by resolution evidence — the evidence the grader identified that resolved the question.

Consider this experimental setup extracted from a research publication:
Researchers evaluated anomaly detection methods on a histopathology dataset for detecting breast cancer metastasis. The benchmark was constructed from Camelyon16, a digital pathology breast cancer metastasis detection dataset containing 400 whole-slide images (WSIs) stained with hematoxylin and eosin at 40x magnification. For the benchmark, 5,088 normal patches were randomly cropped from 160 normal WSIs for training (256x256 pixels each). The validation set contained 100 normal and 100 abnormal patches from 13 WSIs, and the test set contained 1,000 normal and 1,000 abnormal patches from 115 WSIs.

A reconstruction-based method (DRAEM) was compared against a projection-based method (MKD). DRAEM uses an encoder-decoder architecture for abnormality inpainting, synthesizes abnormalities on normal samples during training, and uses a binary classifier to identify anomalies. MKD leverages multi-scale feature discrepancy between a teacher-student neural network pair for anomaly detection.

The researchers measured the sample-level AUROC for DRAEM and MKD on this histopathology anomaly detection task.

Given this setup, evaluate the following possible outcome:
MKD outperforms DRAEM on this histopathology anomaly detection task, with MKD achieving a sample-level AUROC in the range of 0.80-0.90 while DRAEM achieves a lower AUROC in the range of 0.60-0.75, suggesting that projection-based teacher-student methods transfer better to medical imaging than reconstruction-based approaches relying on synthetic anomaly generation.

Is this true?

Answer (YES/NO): NO